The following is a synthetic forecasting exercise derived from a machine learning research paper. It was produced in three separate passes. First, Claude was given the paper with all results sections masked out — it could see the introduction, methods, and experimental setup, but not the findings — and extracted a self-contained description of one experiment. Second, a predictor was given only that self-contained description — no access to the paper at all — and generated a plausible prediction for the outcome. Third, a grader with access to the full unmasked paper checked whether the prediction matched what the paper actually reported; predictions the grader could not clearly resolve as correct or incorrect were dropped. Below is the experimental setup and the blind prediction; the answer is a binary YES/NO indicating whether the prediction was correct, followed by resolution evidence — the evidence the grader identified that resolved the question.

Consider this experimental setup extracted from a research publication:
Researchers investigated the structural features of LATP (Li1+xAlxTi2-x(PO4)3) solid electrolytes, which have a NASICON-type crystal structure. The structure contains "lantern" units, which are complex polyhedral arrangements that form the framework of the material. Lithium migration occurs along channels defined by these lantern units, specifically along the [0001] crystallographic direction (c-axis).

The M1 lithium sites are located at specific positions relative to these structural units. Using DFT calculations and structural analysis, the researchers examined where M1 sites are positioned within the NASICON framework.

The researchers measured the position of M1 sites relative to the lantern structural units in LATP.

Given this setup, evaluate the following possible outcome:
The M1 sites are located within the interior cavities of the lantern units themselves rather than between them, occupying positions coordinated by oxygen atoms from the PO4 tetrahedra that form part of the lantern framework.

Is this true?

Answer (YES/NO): NO